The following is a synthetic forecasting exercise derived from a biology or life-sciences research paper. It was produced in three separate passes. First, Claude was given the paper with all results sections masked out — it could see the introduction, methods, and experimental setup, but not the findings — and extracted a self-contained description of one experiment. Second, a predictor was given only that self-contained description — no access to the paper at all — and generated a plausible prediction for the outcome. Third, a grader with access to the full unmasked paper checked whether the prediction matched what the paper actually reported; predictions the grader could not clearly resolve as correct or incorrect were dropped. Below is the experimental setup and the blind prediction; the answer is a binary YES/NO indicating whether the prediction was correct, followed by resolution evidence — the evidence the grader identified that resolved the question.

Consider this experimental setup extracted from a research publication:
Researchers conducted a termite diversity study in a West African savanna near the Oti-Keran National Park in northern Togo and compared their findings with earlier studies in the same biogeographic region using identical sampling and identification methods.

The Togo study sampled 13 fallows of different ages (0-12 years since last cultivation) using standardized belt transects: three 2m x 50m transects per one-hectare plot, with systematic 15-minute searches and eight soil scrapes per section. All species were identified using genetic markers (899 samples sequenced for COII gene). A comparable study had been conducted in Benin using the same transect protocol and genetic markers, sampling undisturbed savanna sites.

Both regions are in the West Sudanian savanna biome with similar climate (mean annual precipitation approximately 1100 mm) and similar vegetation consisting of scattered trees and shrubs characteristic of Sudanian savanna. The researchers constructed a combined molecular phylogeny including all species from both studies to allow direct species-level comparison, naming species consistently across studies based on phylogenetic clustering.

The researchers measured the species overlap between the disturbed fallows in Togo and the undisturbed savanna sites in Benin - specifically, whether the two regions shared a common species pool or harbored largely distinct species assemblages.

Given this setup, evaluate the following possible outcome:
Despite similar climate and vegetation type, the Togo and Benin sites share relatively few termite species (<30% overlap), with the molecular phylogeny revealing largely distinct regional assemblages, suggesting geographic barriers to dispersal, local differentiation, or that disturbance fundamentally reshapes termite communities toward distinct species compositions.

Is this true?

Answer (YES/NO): NO